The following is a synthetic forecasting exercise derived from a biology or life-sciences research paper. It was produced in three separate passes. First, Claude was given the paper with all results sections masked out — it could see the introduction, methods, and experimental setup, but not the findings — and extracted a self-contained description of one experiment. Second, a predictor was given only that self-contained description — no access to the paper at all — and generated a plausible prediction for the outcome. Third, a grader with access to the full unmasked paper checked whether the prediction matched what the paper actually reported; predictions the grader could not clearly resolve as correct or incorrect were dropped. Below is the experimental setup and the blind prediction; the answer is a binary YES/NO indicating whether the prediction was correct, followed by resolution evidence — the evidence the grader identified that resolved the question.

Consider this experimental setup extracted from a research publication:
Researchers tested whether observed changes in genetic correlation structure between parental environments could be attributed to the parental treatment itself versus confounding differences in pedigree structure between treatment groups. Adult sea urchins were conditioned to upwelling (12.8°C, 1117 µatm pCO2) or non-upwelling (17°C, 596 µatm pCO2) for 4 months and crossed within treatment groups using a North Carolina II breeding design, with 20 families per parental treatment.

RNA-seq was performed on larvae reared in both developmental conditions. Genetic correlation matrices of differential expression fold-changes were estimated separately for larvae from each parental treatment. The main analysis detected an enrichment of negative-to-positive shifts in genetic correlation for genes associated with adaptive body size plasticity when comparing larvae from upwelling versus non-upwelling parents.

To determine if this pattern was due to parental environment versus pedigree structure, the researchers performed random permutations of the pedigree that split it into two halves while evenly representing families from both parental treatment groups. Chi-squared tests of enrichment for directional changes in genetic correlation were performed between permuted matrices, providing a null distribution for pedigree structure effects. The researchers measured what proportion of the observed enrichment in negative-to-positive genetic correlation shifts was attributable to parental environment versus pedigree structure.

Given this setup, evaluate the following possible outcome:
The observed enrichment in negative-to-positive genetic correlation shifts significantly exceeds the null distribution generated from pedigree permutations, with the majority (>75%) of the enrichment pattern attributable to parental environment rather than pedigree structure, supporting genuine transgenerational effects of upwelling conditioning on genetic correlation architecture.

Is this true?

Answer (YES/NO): YES